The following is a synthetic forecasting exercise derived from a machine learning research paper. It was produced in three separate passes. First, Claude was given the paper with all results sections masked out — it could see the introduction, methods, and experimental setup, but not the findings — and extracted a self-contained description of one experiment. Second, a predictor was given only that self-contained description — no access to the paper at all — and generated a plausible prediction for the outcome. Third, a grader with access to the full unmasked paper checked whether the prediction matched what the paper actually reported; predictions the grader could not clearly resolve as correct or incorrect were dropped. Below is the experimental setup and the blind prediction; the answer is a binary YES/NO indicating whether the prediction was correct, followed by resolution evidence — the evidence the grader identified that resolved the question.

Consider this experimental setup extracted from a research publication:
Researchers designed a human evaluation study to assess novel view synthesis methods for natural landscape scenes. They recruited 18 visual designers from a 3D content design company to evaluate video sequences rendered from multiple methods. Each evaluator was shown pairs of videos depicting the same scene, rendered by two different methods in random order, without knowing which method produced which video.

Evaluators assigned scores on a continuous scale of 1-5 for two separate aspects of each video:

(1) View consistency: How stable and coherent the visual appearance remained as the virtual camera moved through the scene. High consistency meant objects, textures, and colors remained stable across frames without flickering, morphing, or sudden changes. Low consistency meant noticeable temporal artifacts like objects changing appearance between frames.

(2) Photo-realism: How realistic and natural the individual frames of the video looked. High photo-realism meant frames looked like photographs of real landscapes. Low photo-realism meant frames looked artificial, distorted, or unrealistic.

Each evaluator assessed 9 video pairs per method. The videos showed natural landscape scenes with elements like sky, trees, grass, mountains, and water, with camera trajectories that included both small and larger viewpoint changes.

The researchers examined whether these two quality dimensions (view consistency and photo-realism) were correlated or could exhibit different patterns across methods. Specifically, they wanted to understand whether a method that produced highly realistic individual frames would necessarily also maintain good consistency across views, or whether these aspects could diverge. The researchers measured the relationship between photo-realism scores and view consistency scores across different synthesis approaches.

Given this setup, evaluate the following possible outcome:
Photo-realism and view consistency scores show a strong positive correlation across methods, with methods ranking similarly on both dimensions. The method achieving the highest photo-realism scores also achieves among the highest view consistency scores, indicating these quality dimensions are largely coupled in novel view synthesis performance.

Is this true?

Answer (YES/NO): YES